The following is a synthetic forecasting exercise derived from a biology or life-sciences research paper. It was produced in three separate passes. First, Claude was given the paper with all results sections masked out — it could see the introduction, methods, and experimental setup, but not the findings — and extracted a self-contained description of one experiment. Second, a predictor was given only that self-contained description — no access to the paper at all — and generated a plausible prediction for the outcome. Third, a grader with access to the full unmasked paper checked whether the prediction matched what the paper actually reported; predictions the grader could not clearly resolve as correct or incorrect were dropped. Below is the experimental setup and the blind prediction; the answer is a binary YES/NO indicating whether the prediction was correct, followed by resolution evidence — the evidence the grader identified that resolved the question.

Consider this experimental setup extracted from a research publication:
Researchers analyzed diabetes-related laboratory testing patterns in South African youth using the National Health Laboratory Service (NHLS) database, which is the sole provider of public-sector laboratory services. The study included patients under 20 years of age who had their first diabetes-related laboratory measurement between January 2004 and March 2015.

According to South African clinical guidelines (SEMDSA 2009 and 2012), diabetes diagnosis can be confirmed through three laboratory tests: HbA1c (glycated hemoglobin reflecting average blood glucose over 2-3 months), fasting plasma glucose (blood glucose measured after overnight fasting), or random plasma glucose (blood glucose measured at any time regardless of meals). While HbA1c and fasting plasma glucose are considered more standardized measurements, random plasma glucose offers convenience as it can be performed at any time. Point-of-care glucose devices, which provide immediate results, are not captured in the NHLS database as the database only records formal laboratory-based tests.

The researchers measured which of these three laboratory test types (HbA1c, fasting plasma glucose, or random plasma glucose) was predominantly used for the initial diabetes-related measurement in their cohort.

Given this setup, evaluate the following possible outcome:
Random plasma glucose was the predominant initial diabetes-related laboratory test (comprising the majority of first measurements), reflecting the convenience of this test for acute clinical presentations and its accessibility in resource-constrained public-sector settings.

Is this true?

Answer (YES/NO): YES